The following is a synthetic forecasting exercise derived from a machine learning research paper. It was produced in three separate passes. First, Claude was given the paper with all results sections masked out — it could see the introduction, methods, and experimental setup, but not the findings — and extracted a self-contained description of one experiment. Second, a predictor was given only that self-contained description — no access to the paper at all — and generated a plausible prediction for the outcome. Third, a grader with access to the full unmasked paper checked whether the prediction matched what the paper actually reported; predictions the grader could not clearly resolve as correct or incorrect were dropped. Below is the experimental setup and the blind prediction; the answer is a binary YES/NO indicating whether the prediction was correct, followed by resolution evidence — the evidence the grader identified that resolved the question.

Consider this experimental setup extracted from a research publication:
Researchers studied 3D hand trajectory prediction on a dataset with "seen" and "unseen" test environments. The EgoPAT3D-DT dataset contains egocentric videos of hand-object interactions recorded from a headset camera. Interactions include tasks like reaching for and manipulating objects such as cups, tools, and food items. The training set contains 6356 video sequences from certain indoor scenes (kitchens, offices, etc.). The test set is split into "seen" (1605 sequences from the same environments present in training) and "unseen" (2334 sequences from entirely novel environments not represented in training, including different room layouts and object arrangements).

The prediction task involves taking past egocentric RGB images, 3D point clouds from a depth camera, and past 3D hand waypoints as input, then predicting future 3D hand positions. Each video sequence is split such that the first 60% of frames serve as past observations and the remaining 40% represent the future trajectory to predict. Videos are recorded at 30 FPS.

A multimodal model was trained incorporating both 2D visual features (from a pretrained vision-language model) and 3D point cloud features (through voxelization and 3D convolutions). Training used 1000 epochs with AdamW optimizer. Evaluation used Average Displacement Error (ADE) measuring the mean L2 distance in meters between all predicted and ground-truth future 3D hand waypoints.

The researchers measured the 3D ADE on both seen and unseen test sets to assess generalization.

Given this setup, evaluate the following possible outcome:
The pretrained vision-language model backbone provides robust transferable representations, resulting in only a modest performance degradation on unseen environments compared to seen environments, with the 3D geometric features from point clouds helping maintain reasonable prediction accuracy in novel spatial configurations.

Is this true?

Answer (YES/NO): NO